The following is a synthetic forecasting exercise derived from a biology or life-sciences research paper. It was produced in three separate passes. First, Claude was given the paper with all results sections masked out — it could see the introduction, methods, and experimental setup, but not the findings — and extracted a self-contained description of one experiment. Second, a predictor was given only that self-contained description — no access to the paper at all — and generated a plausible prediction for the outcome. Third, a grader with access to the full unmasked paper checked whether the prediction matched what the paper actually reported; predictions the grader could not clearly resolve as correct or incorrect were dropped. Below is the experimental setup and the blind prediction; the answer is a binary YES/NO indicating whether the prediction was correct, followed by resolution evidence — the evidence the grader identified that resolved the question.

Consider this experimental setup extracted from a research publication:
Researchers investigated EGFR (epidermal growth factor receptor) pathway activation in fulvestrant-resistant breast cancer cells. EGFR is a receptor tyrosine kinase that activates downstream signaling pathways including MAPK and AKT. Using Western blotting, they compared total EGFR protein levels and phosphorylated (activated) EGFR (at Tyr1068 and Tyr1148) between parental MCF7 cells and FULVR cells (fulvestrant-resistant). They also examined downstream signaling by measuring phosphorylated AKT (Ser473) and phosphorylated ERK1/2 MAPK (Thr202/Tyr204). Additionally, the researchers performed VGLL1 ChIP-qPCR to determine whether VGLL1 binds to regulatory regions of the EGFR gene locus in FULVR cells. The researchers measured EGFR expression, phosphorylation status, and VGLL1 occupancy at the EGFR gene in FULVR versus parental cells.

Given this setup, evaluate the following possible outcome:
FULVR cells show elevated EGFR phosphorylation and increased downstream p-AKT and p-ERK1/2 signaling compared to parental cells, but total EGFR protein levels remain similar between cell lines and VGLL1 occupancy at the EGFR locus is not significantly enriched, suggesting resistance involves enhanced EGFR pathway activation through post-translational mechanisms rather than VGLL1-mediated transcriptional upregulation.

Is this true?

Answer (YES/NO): NO